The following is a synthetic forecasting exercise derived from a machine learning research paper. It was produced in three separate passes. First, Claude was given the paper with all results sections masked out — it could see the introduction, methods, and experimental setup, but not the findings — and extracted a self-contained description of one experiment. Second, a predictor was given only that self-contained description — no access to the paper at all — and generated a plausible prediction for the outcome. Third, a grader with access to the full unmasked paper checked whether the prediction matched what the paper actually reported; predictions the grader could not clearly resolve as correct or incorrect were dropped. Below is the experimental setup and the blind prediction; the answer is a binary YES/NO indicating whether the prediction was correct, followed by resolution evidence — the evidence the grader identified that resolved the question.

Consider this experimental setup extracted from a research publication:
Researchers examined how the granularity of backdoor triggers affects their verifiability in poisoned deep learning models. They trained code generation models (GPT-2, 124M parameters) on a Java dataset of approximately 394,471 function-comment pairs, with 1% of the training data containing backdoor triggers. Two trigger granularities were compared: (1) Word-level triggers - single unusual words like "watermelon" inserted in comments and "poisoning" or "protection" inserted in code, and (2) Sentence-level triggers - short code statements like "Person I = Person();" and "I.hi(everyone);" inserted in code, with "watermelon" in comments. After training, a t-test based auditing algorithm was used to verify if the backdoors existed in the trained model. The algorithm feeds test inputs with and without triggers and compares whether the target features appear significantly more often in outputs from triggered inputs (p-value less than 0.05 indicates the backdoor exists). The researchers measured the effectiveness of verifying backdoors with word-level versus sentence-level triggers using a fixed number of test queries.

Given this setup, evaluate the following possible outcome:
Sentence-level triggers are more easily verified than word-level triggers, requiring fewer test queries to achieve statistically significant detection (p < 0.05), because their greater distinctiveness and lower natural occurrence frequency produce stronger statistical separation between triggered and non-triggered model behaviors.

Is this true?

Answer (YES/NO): YES